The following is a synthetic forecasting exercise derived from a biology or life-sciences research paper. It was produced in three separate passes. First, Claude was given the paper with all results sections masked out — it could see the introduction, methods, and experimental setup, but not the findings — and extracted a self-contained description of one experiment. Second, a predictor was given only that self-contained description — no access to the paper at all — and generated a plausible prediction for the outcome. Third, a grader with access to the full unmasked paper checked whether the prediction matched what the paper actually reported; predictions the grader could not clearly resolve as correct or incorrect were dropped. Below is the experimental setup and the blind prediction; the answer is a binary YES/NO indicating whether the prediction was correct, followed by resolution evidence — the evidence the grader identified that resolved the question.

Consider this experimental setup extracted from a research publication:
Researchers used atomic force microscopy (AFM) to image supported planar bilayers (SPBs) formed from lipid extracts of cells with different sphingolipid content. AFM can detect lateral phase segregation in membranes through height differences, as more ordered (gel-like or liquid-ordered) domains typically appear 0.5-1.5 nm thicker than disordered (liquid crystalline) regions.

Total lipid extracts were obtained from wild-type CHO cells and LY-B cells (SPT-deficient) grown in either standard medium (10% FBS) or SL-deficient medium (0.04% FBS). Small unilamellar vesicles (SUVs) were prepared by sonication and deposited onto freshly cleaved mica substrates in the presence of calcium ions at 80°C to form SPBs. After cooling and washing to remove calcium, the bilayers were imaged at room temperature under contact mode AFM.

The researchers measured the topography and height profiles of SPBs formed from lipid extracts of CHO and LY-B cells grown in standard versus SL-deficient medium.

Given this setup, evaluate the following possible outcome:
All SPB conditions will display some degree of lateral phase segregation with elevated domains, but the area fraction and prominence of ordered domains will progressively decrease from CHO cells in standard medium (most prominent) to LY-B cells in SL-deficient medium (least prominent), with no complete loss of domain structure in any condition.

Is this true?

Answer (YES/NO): NO